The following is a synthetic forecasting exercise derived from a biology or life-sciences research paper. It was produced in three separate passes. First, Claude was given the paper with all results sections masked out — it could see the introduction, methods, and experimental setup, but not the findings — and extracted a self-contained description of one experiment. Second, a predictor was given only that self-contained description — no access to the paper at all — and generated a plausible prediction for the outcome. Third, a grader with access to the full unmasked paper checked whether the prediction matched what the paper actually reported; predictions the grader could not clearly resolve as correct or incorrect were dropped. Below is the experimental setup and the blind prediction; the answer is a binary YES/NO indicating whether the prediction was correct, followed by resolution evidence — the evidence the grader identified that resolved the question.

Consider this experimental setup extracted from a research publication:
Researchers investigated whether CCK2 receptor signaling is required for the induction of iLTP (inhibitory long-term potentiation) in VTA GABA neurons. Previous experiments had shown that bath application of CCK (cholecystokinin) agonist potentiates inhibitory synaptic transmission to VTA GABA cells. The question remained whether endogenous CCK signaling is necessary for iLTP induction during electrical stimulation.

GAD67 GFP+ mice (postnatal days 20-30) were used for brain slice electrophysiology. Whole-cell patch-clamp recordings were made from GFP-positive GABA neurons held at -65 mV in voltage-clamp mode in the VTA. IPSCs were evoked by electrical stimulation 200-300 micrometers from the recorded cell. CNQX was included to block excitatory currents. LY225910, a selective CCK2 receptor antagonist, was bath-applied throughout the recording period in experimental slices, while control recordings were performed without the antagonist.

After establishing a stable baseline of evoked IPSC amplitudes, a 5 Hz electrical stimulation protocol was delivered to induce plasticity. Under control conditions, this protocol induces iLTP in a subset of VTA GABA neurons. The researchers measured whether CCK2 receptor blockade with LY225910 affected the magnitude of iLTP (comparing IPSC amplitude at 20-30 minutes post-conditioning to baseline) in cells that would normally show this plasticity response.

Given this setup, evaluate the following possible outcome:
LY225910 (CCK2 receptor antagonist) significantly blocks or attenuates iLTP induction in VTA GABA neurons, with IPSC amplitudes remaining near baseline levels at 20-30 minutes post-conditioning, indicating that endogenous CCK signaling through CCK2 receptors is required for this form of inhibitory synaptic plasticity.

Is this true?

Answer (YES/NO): NO